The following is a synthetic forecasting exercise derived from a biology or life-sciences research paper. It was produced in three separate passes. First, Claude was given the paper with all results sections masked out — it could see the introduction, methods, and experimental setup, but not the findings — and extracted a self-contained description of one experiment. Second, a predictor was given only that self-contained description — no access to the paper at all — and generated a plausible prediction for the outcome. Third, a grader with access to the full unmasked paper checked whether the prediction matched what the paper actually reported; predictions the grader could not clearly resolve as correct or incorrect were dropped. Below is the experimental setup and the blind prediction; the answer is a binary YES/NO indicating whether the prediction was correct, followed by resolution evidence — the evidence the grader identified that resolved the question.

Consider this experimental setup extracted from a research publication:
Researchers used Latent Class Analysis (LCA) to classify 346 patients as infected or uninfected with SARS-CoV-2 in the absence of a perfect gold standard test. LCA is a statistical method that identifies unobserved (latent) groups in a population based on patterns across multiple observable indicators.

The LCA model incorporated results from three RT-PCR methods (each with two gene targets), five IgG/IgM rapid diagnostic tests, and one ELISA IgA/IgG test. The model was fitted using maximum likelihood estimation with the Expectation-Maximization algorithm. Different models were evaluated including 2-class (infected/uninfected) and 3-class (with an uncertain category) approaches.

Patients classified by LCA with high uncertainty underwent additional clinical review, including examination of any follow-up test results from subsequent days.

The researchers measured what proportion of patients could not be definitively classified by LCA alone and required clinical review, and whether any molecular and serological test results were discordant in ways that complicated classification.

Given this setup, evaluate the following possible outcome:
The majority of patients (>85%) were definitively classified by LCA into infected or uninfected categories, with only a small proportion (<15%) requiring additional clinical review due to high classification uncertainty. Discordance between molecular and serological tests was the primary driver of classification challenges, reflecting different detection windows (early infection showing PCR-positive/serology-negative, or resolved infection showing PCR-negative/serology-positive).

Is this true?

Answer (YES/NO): NO